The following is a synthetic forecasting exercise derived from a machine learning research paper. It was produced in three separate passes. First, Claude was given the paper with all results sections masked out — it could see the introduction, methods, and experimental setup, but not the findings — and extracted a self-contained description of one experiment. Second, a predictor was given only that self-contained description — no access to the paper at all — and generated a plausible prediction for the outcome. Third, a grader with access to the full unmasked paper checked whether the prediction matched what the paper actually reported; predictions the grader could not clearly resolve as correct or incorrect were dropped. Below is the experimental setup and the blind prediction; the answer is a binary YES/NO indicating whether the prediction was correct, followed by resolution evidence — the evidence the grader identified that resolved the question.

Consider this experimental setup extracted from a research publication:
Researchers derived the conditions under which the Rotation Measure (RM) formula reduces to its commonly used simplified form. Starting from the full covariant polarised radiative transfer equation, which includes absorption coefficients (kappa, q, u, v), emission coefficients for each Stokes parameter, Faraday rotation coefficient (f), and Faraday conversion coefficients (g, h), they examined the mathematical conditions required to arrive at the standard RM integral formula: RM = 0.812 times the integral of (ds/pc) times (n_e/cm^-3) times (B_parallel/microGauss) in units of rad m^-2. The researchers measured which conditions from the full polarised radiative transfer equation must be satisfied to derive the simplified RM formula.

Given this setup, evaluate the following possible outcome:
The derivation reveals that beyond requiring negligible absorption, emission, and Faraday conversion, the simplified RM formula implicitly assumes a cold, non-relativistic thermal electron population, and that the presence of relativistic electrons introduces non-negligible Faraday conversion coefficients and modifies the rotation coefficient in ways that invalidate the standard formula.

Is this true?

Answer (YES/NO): NO